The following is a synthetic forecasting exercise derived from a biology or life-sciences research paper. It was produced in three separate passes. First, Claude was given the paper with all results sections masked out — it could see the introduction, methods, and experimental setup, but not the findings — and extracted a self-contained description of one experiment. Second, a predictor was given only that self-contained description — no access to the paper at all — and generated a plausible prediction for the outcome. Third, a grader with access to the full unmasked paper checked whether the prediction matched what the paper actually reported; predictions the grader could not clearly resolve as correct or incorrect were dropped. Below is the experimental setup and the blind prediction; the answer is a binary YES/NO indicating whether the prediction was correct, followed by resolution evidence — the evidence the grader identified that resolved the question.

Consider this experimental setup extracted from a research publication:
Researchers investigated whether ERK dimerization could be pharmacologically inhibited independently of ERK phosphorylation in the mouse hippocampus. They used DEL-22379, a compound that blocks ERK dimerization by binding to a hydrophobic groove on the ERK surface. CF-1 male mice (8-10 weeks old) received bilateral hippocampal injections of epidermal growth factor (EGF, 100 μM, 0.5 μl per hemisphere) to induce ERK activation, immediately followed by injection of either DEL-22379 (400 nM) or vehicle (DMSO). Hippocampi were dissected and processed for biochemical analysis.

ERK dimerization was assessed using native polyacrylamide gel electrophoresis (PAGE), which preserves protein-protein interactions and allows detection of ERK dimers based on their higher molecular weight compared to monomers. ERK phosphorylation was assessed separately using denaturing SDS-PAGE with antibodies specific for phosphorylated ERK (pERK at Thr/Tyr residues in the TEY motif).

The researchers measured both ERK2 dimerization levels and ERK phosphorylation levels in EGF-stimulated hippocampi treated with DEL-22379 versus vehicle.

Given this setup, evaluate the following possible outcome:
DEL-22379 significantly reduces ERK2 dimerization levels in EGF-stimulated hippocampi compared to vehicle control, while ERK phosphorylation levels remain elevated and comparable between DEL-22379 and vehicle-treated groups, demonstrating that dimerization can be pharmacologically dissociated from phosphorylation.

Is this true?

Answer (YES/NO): YES